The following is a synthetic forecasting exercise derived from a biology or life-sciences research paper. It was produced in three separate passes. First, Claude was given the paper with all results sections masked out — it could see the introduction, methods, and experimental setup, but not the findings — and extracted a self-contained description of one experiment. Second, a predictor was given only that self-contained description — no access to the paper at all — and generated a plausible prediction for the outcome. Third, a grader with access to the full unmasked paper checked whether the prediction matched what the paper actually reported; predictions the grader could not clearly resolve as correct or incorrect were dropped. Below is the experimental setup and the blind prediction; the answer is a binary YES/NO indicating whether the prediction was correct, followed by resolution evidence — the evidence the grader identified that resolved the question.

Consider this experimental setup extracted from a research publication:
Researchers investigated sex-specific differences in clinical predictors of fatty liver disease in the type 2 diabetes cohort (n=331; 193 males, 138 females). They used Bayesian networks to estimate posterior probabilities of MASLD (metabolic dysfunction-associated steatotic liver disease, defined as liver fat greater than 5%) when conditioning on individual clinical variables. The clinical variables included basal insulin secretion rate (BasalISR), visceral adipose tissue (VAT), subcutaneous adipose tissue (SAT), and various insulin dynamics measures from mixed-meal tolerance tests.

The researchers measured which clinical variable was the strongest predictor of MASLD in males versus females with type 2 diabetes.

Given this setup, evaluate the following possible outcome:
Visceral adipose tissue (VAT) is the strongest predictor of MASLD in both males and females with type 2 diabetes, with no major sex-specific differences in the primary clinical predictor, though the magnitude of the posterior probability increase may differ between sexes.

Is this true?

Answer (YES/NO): NO